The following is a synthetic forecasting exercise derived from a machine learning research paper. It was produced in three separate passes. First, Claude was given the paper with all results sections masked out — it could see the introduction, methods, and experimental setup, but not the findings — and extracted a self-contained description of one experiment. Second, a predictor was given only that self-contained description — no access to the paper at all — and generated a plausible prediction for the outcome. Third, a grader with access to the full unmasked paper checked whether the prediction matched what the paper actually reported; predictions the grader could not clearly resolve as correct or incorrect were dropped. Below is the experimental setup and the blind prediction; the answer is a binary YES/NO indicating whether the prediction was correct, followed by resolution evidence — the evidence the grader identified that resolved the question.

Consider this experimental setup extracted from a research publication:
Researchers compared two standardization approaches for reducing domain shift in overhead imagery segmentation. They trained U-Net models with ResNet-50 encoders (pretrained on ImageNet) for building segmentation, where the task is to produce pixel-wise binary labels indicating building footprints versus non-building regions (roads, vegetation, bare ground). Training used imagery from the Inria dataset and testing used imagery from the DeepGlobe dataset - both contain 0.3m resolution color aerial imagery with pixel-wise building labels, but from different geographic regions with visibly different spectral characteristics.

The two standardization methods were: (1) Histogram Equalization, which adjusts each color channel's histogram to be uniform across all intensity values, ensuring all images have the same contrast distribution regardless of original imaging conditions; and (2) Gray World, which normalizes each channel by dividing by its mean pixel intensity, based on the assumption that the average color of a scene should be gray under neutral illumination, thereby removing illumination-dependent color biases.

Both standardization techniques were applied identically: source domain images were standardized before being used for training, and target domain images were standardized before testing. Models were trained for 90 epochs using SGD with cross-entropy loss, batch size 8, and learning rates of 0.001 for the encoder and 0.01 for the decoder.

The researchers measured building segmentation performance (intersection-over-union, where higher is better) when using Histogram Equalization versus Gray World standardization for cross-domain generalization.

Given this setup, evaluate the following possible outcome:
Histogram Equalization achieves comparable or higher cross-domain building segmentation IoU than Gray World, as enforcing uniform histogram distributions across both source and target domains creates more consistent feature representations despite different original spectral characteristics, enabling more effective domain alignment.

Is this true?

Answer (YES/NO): NO